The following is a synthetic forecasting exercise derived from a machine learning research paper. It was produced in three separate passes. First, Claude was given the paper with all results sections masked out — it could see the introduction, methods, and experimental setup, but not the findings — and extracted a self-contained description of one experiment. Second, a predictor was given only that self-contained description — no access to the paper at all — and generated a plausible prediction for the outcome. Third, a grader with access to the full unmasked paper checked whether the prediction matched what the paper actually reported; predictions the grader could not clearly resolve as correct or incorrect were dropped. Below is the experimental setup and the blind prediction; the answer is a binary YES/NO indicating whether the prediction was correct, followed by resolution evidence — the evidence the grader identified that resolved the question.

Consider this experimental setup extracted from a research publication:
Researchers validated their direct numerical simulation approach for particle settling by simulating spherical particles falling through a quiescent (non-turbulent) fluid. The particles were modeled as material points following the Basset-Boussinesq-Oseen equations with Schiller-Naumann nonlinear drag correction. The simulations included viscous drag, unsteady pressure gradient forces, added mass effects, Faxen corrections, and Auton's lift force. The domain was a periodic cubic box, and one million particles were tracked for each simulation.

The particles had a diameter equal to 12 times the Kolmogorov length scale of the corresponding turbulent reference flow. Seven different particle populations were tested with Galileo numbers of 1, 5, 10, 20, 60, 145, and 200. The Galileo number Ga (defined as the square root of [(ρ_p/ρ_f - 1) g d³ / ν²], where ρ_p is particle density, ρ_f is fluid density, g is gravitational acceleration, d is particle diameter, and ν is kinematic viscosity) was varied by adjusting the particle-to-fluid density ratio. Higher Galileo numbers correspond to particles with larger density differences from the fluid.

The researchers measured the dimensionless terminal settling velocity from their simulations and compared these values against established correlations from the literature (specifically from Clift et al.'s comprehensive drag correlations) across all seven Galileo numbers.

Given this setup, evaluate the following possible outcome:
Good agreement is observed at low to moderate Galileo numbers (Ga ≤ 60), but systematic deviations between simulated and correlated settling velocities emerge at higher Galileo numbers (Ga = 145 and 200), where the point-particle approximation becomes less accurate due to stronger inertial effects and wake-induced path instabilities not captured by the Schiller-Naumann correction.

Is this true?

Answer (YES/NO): NO